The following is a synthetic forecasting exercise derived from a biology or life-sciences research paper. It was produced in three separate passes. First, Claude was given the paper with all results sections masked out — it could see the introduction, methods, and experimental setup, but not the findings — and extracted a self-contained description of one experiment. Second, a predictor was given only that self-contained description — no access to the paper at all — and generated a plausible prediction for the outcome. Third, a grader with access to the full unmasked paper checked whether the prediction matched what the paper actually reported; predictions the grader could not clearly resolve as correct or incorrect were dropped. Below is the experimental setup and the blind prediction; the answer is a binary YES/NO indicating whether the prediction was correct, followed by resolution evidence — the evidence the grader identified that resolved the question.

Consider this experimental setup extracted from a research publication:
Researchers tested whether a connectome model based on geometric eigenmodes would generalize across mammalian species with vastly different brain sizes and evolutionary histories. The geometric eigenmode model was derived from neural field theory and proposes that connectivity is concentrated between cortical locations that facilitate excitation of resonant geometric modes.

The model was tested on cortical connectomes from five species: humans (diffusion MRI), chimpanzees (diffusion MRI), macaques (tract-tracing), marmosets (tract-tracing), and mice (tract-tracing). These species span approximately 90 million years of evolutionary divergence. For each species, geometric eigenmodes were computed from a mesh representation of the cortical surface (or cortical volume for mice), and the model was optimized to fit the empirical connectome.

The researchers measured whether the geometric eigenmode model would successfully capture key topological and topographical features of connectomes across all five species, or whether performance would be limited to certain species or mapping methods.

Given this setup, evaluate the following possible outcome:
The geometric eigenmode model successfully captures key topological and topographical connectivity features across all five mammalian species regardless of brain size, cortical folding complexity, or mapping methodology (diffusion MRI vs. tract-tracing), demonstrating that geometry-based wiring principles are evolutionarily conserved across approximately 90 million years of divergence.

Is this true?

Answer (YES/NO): YES